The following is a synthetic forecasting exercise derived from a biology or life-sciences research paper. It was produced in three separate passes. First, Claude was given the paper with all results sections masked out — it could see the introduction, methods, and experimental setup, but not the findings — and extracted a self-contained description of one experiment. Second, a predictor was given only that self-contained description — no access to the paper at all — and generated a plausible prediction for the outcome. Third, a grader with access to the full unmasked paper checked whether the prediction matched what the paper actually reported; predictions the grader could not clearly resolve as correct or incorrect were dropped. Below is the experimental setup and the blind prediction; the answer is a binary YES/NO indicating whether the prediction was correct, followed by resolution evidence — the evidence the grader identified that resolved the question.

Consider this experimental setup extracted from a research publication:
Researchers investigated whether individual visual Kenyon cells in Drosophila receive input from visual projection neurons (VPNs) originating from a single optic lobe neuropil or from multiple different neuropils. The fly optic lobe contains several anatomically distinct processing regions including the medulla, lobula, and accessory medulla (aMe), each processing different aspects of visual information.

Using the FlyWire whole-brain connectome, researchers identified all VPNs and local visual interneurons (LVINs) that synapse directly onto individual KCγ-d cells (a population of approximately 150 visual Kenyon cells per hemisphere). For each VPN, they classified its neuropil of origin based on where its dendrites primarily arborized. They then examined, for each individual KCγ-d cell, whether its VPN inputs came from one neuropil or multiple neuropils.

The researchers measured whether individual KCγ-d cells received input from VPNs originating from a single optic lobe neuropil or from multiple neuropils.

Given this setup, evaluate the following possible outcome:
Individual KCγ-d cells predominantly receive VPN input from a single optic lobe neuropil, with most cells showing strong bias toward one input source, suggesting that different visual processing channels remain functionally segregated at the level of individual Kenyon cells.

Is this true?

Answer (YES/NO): NO